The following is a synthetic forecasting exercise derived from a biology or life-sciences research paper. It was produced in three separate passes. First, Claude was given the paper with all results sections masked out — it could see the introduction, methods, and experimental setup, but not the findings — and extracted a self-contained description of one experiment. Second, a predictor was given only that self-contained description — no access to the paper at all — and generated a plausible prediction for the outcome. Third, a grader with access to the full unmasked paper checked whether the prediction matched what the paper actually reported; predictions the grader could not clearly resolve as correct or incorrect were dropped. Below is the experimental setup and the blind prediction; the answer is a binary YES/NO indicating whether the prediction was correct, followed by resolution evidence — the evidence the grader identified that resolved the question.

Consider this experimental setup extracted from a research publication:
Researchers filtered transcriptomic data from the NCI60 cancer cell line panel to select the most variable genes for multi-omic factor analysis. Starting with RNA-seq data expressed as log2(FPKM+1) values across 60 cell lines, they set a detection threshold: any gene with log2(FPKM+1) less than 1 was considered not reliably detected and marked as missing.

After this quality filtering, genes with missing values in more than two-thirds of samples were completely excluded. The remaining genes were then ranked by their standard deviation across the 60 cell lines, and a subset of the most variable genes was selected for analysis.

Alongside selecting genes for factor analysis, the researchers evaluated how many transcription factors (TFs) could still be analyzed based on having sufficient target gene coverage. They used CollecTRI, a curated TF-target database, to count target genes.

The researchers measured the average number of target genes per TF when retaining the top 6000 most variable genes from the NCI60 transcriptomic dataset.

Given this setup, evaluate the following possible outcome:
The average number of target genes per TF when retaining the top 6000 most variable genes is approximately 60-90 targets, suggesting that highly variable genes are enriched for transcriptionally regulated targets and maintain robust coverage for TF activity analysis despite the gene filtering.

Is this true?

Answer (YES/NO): NO